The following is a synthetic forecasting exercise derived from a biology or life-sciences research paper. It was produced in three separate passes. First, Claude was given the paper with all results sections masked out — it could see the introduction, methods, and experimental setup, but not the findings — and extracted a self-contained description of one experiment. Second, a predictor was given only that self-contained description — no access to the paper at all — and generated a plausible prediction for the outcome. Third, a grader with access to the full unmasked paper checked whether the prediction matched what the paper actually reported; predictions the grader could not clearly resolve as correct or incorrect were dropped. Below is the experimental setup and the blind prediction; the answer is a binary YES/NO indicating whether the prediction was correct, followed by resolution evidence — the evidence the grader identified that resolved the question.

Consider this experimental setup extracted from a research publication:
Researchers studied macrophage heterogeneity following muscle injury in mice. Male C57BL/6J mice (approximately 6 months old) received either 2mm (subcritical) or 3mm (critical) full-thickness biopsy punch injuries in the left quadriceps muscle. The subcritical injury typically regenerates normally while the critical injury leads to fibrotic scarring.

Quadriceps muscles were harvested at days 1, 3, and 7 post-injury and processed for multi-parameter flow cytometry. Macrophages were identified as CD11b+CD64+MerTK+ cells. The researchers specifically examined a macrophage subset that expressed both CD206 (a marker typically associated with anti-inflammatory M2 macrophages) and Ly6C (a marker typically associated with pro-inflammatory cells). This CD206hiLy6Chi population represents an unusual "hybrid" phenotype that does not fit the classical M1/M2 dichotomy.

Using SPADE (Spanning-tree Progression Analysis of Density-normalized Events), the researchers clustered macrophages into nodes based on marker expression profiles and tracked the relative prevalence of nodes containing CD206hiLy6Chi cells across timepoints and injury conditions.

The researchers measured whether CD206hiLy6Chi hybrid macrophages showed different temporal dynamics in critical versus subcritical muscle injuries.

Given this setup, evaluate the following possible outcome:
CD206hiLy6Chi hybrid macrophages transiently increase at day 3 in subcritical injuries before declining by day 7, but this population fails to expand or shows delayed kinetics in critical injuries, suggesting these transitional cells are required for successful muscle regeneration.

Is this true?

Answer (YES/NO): NO